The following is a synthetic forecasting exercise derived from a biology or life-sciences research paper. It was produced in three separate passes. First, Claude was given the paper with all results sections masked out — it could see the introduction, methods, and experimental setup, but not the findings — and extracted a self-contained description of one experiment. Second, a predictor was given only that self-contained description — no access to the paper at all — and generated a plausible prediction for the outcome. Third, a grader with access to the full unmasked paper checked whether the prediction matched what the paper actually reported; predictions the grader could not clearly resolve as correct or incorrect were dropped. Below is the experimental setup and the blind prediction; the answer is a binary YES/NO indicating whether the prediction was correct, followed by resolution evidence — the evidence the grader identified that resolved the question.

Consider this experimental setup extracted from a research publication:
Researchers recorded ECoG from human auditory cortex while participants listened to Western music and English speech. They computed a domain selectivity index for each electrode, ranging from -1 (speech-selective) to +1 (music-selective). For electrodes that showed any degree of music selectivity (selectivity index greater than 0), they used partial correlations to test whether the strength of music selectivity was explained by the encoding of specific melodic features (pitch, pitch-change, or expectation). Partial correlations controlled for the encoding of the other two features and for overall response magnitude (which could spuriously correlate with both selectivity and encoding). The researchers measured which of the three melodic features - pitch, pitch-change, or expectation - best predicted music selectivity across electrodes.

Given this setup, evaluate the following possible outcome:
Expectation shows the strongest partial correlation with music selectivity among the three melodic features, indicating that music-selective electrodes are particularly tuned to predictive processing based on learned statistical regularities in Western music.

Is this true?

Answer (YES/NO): YES